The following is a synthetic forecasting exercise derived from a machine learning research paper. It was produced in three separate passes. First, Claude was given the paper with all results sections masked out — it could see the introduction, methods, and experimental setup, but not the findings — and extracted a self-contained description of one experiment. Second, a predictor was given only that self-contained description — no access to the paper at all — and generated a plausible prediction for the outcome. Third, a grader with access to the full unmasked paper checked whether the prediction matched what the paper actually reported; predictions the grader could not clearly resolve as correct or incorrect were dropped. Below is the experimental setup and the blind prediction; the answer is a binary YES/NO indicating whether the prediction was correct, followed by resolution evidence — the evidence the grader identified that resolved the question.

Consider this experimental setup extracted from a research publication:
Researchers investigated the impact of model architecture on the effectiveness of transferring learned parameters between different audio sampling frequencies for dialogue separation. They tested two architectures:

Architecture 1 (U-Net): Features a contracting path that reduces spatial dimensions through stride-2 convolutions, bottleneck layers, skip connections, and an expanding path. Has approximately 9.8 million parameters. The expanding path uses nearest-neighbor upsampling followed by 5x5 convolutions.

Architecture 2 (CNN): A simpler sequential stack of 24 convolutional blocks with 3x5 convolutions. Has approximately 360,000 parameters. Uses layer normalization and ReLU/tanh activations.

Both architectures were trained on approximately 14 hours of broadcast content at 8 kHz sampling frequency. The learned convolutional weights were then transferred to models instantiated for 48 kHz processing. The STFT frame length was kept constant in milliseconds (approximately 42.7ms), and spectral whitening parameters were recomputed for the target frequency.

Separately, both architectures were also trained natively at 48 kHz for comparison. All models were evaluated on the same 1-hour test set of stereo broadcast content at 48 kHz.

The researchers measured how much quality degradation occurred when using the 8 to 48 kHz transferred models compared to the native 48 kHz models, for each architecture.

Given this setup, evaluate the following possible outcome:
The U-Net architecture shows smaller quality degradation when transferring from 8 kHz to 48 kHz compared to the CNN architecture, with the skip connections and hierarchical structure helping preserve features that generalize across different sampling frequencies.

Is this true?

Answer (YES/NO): NO